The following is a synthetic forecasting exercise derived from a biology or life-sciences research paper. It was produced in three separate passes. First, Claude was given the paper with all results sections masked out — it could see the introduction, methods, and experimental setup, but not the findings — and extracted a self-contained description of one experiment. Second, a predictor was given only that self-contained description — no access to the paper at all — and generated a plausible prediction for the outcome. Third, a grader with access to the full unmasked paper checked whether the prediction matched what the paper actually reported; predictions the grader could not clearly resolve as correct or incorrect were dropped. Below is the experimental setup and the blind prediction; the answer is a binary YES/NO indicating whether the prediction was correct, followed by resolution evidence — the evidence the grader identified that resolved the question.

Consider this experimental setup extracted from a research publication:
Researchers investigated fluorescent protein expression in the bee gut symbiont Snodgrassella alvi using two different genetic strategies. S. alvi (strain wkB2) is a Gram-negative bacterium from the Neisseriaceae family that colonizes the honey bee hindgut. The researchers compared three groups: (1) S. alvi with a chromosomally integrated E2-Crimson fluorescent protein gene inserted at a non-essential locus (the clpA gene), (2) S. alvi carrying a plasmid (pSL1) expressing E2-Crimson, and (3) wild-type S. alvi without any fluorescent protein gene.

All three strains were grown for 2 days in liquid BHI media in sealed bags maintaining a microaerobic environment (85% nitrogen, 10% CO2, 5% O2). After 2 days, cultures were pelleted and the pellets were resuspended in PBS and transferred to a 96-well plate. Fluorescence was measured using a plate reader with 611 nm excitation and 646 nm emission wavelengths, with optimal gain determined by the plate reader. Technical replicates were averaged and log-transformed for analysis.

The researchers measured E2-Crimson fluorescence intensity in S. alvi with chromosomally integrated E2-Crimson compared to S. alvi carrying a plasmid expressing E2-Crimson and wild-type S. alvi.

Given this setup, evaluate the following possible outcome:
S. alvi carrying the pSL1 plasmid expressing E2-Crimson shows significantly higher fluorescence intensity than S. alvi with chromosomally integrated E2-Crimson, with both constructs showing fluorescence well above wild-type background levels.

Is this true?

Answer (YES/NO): NO